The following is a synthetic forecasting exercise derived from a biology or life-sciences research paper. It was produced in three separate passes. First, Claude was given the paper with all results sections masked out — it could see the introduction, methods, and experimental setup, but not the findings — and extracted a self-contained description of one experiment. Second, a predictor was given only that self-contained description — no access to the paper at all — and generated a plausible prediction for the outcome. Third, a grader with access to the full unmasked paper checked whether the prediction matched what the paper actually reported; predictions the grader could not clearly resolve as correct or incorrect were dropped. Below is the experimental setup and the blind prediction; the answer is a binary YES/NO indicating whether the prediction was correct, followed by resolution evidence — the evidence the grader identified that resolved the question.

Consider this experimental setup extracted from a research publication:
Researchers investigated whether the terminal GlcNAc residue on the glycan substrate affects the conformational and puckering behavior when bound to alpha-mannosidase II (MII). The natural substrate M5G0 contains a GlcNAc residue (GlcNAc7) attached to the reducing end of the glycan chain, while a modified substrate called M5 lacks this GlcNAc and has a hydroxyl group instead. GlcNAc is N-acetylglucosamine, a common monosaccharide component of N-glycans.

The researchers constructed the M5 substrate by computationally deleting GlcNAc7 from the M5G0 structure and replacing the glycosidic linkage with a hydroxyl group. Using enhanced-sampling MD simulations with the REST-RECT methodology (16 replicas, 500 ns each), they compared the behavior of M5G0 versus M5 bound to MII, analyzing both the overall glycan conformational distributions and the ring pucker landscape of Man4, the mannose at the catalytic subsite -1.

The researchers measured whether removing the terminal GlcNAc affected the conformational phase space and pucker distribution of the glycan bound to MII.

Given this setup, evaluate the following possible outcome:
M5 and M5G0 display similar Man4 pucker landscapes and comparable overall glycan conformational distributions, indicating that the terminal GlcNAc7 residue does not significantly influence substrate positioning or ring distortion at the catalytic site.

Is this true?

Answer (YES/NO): NO